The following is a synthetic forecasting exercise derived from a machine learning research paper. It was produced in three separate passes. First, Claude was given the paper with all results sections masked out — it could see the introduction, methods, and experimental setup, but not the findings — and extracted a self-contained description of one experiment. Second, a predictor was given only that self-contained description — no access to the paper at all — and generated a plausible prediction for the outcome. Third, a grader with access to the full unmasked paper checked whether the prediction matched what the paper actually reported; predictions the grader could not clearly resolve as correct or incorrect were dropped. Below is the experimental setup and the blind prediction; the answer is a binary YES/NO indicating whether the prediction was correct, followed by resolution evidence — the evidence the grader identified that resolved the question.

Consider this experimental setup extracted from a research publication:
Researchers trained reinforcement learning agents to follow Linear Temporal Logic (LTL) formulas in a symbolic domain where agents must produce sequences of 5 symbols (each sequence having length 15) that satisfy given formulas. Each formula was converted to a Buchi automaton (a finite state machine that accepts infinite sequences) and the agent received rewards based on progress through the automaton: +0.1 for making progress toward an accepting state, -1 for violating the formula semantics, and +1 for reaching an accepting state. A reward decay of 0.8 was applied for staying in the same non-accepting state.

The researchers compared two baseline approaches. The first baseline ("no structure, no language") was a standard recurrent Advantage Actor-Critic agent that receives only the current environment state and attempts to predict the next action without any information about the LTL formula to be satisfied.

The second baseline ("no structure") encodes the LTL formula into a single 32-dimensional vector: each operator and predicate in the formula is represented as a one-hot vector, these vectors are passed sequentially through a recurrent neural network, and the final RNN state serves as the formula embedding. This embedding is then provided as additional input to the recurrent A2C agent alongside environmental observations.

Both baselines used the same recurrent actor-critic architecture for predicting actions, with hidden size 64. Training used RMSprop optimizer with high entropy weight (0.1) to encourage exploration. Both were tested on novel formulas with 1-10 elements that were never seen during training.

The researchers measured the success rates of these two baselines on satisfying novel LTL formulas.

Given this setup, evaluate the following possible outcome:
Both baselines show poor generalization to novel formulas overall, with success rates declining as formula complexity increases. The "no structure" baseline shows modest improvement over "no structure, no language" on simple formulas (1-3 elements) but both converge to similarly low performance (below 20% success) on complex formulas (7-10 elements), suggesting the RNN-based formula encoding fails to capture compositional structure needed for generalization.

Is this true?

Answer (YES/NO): NO